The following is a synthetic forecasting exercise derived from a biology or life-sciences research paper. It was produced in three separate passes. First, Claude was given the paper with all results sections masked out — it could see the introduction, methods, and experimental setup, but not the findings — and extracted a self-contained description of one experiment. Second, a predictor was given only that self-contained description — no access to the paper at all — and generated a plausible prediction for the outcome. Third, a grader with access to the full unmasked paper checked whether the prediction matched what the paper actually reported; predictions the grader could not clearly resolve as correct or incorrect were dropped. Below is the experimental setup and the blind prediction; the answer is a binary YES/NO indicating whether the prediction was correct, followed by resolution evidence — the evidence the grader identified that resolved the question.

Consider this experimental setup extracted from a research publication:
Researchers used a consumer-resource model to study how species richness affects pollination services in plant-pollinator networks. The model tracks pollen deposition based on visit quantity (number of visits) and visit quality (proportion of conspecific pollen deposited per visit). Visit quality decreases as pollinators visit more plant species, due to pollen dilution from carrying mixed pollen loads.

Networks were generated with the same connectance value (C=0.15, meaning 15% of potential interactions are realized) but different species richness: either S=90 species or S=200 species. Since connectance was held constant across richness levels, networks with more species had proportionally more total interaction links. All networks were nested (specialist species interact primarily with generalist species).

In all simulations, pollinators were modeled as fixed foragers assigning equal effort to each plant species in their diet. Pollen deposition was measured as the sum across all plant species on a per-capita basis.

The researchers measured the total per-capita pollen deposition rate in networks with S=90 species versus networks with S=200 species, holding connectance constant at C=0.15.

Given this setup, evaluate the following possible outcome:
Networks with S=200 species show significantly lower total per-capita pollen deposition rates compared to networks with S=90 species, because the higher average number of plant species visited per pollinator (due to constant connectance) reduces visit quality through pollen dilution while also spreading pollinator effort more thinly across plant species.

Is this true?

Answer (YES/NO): YES